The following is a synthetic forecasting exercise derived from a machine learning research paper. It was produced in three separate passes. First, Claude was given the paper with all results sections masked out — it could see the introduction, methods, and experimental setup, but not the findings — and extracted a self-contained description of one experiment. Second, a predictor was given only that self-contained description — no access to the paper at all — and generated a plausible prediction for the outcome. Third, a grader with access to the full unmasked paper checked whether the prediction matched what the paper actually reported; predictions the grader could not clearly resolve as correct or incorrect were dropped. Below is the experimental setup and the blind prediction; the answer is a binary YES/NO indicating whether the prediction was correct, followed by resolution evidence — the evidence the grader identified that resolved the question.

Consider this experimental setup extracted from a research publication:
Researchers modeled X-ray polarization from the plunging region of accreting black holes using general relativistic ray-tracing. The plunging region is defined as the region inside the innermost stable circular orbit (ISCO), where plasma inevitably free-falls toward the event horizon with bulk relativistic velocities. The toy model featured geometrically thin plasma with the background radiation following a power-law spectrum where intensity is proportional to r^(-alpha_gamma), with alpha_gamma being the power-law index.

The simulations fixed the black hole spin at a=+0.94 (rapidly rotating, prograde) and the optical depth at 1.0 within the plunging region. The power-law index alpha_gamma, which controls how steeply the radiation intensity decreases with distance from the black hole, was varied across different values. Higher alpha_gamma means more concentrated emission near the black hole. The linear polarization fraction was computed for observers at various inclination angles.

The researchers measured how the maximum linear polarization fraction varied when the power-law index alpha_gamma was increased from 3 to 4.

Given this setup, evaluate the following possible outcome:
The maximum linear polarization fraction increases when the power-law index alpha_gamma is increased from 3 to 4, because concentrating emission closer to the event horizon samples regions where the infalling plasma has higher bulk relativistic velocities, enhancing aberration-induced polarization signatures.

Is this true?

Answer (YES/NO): YES